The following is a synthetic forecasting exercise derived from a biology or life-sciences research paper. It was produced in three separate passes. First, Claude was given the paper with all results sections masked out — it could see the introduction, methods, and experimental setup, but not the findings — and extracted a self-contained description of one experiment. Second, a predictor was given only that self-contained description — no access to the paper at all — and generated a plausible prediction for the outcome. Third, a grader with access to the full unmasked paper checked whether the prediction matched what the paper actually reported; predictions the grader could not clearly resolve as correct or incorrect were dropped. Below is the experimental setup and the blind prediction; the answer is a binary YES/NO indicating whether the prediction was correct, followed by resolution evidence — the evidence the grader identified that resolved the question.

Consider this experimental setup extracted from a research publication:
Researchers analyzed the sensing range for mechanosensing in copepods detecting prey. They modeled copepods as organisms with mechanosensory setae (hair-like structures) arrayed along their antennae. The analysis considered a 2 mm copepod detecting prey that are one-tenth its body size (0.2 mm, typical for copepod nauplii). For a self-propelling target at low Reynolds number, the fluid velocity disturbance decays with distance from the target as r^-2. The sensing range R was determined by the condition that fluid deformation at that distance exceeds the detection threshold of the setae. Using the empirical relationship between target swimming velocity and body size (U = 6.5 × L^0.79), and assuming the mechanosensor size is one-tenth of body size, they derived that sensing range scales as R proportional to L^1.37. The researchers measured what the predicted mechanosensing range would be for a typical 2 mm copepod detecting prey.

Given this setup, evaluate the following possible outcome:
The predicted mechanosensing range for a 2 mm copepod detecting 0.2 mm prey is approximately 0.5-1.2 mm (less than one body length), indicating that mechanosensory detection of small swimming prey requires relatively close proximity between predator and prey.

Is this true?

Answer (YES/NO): NO